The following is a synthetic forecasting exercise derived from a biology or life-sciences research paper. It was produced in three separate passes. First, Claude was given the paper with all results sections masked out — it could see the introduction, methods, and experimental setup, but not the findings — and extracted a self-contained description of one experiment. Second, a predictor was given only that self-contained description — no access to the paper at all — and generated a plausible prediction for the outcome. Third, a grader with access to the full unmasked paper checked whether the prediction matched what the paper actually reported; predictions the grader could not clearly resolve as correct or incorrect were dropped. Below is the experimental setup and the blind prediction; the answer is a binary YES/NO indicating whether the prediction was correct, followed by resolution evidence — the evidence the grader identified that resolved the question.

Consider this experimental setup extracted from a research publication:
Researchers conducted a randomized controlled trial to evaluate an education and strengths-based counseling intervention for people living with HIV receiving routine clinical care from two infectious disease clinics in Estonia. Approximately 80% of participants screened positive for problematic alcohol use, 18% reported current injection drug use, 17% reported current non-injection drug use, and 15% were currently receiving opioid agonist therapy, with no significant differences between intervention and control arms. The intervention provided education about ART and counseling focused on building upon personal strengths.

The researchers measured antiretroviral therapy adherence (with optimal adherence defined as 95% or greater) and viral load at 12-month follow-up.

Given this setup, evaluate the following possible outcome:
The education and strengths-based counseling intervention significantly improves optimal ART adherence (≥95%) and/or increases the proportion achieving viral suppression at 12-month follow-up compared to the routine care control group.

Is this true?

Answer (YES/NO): NO